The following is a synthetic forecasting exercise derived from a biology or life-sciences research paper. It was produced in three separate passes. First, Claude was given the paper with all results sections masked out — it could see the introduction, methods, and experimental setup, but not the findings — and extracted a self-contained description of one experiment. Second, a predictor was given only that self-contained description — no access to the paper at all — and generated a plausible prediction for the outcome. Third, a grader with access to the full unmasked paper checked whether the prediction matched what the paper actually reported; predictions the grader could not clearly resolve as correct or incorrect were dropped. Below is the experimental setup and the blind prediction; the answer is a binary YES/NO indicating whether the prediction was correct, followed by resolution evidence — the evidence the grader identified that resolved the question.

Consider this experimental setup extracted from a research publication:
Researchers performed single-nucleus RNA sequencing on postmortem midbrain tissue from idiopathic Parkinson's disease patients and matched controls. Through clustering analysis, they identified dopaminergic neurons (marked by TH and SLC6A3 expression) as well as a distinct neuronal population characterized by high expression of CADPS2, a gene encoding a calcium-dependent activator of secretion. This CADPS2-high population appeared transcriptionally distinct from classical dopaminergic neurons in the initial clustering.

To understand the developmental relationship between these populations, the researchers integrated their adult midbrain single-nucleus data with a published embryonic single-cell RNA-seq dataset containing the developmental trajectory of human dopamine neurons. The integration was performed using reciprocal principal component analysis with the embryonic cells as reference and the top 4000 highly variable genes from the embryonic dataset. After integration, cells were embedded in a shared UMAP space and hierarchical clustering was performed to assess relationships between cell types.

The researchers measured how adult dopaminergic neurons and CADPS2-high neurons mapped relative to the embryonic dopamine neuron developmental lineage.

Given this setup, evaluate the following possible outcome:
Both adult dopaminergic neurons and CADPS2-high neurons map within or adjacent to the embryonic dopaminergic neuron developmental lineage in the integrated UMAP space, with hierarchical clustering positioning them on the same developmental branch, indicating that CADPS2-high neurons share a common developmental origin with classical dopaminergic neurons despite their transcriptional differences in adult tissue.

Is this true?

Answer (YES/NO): NO